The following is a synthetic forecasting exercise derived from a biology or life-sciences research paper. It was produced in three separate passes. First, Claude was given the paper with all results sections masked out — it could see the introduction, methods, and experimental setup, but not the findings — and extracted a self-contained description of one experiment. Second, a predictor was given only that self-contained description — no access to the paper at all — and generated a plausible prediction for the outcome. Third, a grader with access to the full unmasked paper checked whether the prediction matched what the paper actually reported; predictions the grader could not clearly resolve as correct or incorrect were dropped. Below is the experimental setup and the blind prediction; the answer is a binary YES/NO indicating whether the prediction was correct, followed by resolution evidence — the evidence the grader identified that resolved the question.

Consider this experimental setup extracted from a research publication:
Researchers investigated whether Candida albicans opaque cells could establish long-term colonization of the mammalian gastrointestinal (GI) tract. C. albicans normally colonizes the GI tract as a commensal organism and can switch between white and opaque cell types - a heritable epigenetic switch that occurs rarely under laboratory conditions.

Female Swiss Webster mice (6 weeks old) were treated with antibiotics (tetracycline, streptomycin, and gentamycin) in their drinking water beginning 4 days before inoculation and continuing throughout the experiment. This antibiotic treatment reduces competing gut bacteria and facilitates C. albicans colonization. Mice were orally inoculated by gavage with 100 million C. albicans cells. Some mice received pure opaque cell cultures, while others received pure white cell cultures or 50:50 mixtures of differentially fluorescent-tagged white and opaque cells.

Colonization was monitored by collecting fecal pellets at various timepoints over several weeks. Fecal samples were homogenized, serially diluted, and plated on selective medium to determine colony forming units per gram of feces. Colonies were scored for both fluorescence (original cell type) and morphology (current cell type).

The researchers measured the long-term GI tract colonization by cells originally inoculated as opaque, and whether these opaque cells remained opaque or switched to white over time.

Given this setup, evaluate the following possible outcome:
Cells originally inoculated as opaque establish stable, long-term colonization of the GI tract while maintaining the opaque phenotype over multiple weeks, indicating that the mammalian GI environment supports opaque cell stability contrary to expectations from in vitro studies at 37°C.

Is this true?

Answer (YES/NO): NO